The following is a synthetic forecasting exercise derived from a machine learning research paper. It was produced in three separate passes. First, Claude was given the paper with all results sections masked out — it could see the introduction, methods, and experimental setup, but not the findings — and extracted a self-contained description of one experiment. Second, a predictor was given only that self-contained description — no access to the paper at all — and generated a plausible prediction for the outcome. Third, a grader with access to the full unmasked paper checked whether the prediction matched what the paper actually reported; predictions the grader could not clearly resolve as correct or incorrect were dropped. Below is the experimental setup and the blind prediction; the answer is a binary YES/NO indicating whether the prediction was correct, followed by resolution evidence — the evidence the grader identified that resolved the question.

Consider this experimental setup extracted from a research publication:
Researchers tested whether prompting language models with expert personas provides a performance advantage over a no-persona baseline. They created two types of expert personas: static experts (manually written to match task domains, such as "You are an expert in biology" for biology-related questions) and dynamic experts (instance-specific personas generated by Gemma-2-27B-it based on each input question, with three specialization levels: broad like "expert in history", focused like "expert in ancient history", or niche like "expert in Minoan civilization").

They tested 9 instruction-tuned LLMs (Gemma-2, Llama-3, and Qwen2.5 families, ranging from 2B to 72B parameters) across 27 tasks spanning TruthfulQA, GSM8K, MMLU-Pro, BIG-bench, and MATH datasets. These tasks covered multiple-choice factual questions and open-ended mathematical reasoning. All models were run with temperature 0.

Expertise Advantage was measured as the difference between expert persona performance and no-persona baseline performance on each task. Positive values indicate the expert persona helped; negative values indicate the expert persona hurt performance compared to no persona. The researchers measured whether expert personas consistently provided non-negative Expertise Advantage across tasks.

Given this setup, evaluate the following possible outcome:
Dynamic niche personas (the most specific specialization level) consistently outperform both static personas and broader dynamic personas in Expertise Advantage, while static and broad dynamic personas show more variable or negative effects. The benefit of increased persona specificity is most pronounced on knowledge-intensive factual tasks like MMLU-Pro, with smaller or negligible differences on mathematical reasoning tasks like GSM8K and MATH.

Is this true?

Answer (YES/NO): NO